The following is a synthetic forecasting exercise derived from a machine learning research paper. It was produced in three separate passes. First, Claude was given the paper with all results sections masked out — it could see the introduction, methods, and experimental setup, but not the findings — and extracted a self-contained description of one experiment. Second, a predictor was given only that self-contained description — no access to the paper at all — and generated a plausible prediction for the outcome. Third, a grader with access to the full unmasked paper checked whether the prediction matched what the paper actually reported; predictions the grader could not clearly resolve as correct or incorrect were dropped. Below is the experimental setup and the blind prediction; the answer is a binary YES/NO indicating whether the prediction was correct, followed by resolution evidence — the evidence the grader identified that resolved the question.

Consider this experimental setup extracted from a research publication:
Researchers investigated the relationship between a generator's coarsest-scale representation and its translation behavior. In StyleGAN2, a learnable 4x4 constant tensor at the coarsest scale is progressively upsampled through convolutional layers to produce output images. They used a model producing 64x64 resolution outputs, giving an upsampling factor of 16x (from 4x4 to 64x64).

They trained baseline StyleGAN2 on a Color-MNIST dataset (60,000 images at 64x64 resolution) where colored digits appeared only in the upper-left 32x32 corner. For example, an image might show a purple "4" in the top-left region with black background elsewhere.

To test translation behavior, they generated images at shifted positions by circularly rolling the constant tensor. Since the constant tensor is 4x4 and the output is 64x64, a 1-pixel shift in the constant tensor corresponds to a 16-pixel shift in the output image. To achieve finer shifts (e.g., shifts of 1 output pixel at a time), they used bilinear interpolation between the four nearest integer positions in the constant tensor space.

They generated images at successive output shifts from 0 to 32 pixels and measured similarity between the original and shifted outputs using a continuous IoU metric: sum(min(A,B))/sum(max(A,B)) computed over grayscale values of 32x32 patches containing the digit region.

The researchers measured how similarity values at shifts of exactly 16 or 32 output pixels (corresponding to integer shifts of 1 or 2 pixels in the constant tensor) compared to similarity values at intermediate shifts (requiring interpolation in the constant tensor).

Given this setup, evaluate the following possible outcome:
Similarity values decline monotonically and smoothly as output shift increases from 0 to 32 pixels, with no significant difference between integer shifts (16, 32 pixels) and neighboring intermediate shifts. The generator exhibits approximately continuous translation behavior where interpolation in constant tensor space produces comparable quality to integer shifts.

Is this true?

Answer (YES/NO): NO